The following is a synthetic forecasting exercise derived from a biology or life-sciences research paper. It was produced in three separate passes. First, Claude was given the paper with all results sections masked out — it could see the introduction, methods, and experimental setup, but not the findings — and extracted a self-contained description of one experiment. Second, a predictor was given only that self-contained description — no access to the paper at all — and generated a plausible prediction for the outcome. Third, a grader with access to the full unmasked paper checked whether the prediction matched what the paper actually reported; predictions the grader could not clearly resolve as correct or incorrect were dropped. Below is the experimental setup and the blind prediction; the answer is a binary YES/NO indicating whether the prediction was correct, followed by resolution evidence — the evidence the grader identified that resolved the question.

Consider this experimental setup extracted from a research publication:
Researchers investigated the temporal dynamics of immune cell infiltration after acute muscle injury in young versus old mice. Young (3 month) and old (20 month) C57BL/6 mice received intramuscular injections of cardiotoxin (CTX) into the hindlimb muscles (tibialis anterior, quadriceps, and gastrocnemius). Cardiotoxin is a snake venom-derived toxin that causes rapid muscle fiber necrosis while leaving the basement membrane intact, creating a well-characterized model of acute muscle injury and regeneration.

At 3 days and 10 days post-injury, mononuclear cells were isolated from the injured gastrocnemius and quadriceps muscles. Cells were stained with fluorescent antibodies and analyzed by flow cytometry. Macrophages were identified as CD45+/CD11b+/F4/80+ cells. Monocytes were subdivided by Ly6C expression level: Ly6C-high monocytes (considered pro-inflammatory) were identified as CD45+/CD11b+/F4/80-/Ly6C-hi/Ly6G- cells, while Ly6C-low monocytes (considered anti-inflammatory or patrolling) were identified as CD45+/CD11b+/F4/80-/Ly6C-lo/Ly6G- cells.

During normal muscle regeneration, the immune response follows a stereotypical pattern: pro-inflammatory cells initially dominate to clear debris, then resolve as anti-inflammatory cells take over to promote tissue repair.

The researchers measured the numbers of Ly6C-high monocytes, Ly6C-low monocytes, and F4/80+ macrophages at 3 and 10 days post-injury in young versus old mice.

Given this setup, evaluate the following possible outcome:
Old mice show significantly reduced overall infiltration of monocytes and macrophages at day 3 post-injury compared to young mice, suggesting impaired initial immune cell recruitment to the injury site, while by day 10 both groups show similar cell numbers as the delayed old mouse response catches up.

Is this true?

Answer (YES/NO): NO